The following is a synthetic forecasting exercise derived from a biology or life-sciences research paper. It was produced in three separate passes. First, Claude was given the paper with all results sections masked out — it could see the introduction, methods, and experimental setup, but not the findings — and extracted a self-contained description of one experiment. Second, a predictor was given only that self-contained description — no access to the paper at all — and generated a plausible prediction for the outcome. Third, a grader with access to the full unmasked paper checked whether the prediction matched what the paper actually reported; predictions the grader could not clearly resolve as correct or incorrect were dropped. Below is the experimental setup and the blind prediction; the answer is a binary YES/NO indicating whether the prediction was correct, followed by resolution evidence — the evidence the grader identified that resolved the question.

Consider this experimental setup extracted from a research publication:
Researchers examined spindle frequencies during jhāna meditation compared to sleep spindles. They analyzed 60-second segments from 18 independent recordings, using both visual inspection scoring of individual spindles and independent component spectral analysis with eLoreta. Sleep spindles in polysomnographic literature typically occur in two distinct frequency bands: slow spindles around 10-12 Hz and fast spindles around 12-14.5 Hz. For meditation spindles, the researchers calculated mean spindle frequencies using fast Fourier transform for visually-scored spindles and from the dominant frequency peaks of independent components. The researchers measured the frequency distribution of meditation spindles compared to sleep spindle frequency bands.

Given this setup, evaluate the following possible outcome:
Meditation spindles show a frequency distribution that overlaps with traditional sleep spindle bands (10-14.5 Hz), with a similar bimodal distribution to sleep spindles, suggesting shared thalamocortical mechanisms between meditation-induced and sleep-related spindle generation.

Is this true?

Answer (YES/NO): NO